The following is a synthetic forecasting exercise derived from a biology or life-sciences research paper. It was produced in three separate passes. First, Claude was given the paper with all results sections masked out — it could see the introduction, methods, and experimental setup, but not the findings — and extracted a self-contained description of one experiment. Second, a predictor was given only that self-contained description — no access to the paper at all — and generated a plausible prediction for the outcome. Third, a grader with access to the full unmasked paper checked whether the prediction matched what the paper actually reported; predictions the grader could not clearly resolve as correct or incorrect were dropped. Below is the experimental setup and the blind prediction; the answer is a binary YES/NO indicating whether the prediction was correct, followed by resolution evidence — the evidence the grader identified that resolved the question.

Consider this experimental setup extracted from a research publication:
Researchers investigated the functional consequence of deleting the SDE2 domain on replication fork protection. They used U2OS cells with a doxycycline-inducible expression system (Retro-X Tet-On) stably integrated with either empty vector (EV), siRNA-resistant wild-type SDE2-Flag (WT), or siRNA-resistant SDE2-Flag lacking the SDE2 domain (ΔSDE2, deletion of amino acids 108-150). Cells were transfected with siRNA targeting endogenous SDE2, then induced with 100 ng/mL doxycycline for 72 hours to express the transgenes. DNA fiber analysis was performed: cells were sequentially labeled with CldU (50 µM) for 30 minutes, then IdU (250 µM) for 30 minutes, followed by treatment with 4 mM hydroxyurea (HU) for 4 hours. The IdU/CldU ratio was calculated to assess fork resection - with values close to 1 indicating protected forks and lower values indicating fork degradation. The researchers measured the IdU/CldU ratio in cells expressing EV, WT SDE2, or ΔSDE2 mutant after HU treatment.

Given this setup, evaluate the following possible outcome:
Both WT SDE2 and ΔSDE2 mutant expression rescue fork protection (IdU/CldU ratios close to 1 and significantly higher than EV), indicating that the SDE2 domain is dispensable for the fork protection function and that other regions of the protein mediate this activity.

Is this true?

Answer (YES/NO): NO